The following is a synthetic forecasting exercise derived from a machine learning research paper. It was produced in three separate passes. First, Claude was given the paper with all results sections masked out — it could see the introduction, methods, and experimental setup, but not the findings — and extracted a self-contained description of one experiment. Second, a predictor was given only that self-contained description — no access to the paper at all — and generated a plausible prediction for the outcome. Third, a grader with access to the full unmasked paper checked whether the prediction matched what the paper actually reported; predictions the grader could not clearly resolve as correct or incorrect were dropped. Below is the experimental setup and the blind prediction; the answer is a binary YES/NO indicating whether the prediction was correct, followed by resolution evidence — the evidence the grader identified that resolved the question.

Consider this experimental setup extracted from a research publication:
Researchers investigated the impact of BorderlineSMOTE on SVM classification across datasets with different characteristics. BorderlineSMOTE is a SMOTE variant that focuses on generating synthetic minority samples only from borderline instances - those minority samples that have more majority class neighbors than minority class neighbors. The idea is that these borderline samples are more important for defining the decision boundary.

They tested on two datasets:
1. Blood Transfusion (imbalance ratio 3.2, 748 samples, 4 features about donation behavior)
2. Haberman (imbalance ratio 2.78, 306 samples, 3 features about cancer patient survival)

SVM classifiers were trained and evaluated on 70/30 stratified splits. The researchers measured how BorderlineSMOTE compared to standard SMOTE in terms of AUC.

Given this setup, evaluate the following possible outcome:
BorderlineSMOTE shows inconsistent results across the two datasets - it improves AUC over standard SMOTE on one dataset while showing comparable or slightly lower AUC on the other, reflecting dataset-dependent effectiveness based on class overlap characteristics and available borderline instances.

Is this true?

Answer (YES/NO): YES